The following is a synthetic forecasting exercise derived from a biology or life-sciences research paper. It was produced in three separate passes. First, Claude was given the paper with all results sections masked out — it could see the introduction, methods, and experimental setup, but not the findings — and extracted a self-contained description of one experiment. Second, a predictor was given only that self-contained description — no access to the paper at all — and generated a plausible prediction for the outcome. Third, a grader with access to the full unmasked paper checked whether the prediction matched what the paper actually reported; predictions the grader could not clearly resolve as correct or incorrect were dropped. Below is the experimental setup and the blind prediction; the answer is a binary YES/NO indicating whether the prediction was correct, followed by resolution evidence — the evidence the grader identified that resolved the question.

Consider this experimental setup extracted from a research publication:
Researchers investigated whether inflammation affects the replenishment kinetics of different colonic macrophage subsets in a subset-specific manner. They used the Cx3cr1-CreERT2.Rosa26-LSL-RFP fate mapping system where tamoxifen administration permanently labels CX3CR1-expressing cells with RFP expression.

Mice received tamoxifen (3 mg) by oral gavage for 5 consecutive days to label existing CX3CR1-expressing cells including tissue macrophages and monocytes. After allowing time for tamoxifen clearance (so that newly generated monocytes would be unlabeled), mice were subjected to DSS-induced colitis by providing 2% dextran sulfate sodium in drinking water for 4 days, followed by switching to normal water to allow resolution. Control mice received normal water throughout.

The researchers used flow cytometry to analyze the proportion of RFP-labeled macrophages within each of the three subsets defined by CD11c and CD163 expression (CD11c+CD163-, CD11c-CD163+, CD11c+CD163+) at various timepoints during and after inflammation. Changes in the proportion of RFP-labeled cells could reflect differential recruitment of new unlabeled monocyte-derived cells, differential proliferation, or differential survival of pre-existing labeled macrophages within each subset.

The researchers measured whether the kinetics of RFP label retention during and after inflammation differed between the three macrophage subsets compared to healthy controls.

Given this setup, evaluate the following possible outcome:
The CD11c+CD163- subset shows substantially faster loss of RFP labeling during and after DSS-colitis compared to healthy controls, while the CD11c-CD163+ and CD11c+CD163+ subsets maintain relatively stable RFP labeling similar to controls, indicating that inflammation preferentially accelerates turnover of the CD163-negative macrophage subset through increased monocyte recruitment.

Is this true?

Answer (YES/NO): NO